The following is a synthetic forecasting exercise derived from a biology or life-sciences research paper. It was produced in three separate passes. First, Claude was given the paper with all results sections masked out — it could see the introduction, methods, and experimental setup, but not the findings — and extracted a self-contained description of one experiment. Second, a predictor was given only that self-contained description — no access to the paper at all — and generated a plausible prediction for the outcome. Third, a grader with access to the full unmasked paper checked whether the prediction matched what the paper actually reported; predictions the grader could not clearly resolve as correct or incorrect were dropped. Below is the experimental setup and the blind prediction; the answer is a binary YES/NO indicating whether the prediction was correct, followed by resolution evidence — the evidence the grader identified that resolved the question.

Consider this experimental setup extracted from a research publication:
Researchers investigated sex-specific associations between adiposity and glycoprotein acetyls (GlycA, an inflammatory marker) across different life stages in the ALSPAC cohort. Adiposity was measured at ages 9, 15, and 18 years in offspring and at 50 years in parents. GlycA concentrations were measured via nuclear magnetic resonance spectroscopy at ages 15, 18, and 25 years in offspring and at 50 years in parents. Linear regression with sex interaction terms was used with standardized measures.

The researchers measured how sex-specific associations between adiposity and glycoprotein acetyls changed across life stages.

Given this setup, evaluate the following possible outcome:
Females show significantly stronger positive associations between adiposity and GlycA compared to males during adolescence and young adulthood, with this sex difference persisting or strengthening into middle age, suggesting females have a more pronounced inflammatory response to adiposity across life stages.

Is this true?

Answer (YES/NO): NO